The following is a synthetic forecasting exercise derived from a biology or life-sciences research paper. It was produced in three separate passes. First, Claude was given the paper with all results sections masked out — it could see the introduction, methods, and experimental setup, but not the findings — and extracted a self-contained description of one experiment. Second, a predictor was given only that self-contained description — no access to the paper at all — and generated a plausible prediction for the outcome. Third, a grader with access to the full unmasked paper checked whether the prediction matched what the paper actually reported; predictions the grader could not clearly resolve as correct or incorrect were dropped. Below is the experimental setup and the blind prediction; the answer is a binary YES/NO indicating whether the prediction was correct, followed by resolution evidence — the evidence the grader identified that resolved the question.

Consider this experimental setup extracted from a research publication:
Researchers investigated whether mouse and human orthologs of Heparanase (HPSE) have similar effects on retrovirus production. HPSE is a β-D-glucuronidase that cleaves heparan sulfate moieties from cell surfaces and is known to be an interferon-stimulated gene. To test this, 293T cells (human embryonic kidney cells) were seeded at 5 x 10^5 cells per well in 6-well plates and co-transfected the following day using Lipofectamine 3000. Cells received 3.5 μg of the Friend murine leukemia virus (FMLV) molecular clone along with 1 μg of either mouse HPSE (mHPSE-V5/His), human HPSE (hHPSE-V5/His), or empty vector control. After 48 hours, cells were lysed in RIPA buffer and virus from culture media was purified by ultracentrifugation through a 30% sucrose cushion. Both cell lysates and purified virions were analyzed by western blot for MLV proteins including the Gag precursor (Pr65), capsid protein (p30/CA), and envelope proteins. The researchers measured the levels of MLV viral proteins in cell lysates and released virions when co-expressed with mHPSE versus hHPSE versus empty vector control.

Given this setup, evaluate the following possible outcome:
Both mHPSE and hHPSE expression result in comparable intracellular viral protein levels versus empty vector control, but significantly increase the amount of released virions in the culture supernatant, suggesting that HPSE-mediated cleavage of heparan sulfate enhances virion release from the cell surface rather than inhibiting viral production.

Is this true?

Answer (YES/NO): NO